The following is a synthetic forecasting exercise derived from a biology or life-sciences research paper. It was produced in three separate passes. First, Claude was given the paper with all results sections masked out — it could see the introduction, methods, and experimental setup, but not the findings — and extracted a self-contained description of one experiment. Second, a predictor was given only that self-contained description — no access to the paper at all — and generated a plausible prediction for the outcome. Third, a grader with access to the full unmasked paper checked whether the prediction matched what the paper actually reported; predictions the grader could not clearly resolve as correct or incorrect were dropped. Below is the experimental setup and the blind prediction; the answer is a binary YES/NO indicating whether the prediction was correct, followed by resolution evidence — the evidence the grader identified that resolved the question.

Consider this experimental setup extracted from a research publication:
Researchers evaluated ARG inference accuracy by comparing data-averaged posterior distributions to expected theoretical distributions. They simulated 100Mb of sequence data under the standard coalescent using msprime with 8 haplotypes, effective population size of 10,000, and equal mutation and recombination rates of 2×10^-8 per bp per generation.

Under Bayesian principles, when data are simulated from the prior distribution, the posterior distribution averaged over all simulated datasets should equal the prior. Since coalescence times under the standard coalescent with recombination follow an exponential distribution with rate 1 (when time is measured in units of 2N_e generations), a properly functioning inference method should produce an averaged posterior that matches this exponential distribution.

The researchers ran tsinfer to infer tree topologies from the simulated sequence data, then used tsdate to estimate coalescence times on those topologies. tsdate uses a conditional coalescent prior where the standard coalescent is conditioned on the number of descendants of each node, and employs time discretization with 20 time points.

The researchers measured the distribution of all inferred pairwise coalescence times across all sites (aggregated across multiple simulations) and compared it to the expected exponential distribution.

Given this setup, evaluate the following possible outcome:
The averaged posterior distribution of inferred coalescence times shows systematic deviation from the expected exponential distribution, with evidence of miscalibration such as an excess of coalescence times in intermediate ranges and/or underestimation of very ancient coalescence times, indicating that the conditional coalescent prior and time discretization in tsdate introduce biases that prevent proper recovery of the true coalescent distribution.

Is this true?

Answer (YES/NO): YES